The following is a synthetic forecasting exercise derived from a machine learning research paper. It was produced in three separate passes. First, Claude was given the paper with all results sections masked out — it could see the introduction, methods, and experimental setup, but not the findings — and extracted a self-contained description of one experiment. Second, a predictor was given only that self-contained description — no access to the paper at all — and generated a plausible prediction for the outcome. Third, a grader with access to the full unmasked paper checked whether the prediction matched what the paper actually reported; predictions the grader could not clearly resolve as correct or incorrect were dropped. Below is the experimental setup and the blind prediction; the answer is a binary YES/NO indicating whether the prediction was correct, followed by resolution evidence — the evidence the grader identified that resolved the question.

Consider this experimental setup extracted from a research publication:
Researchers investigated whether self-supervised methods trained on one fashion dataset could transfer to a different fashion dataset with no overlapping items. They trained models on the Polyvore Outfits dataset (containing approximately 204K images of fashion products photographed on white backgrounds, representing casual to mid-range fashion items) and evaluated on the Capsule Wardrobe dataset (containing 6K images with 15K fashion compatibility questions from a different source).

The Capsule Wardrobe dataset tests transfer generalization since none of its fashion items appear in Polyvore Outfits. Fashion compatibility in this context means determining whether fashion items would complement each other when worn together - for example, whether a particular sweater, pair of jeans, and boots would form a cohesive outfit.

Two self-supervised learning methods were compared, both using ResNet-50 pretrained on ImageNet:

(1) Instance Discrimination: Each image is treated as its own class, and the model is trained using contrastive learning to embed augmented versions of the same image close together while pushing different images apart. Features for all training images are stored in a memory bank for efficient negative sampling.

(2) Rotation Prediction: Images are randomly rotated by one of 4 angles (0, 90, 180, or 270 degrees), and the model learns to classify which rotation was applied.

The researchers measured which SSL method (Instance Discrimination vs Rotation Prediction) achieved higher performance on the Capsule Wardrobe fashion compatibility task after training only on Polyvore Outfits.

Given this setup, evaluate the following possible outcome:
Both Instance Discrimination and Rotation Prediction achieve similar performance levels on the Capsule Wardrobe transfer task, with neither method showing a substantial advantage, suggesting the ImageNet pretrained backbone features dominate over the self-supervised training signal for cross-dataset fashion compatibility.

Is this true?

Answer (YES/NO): NO